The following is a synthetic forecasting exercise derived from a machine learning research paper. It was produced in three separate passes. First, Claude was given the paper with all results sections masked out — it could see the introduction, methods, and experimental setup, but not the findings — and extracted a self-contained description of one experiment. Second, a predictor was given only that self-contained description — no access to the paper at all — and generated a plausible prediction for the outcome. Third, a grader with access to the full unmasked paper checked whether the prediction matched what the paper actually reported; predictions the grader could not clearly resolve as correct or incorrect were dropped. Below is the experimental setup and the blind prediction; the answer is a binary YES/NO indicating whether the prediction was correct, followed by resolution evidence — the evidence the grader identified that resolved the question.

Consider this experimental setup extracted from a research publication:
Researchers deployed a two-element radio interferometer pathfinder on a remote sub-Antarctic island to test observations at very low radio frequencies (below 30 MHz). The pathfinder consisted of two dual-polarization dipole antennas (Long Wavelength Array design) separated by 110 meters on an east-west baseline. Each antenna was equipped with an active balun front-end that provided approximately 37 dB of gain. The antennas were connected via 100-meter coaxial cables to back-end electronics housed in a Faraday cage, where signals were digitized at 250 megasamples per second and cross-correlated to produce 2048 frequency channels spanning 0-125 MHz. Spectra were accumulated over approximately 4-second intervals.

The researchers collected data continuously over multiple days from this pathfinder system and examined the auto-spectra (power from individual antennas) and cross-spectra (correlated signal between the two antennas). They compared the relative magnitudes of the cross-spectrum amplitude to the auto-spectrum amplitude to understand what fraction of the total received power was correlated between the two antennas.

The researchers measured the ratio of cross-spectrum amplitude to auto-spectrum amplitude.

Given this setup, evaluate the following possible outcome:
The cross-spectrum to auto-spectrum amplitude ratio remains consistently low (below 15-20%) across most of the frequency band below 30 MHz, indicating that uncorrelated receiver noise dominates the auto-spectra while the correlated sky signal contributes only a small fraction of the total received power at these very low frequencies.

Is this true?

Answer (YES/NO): NO